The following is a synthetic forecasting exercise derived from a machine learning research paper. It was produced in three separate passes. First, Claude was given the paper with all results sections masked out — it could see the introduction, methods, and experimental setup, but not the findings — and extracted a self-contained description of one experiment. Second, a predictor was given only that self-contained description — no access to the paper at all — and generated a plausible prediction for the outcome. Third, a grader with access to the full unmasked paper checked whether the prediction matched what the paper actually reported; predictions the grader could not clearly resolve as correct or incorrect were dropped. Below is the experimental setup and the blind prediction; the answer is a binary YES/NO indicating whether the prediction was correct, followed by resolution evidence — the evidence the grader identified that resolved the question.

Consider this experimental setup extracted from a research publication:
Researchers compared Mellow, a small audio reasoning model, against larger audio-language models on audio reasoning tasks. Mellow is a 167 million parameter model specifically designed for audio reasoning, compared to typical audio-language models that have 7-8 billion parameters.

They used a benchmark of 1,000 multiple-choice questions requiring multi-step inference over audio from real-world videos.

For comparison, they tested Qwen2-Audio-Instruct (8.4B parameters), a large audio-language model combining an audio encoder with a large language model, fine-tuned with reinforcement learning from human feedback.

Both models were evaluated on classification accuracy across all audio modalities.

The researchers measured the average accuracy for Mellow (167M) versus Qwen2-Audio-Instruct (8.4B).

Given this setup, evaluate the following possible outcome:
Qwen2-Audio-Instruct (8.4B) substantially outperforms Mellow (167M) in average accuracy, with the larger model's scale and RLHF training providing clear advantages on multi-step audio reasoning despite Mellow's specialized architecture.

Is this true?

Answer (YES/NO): NO